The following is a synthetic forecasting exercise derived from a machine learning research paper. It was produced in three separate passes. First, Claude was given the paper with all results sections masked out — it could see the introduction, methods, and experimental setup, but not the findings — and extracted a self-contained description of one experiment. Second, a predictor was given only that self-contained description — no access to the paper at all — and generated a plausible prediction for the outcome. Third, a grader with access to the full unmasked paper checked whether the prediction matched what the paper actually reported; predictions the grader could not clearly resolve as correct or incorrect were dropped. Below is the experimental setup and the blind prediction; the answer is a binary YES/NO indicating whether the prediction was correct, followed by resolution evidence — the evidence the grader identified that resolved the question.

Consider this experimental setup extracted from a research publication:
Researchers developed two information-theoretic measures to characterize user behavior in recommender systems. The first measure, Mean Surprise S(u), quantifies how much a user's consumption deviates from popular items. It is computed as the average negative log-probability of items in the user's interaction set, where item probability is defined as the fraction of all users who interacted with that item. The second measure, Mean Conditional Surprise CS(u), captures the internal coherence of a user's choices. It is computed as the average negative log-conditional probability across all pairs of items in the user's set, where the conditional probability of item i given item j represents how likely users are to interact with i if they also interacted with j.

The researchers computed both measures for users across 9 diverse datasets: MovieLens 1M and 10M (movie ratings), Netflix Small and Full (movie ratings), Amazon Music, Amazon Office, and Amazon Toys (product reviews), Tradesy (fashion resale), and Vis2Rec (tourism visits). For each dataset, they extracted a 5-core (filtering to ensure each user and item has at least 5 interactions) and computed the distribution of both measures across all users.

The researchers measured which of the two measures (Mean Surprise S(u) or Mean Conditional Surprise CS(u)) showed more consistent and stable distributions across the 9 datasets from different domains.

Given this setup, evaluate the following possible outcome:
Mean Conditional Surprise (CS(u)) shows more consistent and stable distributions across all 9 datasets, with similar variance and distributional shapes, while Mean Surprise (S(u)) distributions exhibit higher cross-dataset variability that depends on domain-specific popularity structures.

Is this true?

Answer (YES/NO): YES